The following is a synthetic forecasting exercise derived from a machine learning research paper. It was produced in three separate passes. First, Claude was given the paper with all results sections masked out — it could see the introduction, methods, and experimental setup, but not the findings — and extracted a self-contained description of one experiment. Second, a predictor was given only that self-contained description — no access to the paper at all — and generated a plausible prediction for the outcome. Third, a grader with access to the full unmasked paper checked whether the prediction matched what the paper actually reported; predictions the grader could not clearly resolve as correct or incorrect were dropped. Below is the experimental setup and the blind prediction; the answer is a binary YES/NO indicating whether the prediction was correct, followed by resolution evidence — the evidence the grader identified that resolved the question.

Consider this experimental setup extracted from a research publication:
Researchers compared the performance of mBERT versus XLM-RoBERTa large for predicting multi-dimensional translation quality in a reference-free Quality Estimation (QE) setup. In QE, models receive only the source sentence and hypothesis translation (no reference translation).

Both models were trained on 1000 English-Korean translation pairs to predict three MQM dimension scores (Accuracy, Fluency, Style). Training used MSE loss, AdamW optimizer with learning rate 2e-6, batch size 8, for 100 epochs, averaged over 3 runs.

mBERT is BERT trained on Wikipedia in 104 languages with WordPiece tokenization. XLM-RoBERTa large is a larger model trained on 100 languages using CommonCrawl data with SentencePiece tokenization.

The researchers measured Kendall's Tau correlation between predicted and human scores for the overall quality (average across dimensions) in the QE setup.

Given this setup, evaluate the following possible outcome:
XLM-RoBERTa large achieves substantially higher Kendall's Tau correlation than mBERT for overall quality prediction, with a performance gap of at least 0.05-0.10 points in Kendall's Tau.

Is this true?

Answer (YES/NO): YES